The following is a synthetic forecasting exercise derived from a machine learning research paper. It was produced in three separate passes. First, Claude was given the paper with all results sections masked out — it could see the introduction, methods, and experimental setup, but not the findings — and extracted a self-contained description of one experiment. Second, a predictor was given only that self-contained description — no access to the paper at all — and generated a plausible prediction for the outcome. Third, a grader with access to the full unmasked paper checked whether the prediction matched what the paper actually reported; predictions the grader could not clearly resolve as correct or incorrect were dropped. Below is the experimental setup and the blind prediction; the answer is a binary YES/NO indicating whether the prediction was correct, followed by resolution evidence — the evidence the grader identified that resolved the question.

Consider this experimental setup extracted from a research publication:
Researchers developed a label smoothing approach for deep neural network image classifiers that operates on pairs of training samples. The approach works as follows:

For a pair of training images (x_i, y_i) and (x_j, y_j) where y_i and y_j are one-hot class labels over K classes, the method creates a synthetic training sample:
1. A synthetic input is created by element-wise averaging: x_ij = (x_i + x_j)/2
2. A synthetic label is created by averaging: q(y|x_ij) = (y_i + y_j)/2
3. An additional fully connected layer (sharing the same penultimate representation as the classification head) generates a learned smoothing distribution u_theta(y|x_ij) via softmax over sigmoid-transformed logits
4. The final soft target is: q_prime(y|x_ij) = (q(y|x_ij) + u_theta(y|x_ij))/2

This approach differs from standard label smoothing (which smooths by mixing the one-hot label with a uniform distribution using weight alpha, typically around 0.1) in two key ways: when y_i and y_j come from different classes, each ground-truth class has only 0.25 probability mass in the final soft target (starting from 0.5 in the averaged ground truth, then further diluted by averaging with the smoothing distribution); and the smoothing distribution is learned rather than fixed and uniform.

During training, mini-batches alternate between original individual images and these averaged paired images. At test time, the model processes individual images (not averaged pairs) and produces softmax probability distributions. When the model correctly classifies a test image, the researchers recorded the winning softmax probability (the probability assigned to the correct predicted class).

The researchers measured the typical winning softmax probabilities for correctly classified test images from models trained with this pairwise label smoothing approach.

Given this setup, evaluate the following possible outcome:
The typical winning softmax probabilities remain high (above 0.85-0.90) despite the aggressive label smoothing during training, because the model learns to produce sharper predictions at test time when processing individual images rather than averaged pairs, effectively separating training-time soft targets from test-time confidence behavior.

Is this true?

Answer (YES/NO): NO